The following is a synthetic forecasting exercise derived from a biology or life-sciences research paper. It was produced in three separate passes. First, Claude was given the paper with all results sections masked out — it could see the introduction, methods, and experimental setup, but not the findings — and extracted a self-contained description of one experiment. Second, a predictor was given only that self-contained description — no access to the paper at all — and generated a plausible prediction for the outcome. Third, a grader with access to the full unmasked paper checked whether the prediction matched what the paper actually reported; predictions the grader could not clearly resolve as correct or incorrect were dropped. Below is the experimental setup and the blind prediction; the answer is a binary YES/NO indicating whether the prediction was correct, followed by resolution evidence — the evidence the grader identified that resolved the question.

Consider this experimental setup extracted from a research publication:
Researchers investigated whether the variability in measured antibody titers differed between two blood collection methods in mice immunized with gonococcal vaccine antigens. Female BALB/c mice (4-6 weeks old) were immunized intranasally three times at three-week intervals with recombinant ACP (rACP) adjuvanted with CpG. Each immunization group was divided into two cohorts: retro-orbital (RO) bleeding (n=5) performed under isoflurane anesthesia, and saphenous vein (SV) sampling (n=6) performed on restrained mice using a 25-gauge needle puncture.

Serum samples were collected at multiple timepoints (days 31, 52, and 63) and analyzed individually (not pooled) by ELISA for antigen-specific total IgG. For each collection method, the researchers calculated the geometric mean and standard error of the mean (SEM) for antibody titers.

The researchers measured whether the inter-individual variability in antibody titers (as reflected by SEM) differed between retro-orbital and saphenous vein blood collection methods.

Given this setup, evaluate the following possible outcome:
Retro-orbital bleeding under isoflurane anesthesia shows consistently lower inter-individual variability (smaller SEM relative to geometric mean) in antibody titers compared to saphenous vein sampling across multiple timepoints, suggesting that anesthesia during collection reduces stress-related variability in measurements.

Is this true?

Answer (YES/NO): NO